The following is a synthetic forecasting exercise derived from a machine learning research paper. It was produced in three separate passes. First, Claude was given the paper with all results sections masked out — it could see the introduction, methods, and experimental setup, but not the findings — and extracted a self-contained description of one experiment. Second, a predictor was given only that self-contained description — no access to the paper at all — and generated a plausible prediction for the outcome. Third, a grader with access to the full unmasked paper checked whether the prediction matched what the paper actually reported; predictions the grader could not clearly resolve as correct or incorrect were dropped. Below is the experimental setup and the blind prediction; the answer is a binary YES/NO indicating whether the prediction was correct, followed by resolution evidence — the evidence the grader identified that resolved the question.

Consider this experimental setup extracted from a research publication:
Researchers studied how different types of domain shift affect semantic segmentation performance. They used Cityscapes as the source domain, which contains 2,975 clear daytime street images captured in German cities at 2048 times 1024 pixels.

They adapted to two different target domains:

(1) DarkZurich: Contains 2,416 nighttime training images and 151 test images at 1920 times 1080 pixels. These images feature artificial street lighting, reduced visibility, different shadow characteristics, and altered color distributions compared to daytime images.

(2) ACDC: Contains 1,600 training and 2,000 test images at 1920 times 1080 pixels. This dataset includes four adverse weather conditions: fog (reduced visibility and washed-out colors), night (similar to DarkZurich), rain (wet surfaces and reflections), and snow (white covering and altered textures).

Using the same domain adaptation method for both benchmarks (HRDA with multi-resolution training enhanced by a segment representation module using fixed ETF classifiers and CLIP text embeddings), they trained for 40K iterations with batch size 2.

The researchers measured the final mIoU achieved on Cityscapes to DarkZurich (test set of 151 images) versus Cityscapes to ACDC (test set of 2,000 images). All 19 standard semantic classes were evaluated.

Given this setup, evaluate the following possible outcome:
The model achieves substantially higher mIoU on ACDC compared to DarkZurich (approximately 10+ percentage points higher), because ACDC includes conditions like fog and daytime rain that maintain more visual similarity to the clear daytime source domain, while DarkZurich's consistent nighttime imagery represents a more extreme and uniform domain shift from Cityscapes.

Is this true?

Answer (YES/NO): NO